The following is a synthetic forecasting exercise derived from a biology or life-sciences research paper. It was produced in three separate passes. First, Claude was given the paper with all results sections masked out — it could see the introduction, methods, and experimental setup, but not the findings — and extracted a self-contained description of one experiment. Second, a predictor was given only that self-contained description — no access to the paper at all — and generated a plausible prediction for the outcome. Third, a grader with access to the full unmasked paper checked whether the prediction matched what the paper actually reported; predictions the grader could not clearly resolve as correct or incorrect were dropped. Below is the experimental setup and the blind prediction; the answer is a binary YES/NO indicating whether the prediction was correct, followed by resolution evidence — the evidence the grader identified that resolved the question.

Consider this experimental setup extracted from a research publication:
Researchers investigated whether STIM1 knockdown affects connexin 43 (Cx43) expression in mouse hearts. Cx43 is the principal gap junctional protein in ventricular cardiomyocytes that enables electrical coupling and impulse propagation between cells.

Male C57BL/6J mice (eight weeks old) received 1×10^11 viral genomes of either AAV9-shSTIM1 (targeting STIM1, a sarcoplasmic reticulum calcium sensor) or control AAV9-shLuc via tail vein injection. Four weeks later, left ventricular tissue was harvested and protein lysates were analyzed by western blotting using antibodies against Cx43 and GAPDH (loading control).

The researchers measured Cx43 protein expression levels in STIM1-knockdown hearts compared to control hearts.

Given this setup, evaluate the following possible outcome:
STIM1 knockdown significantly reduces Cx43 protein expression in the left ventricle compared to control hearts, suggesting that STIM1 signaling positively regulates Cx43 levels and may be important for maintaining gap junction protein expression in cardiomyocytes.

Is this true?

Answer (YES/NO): YES